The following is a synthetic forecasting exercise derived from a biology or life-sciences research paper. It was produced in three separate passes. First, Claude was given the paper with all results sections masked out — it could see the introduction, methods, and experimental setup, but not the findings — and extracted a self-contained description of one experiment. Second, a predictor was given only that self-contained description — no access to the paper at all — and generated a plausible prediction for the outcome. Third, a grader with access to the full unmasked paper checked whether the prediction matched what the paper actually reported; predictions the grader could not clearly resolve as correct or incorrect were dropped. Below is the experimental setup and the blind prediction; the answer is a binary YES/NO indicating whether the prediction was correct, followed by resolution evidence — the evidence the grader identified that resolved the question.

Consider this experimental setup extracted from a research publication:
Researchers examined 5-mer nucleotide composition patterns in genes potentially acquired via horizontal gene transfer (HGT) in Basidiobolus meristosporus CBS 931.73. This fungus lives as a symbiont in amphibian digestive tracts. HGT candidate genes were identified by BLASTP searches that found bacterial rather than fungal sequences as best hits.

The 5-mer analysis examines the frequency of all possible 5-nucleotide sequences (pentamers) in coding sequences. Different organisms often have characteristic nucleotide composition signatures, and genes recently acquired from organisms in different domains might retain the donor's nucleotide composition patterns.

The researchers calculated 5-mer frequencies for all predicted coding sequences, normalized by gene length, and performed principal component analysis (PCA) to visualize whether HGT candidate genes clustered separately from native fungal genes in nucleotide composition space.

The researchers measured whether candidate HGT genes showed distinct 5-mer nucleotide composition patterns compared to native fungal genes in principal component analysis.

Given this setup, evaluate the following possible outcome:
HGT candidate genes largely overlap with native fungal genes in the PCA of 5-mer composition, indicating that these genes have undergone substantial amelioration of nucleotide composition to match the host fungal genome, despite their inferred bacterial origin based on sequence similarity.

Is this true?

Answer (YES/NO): YES